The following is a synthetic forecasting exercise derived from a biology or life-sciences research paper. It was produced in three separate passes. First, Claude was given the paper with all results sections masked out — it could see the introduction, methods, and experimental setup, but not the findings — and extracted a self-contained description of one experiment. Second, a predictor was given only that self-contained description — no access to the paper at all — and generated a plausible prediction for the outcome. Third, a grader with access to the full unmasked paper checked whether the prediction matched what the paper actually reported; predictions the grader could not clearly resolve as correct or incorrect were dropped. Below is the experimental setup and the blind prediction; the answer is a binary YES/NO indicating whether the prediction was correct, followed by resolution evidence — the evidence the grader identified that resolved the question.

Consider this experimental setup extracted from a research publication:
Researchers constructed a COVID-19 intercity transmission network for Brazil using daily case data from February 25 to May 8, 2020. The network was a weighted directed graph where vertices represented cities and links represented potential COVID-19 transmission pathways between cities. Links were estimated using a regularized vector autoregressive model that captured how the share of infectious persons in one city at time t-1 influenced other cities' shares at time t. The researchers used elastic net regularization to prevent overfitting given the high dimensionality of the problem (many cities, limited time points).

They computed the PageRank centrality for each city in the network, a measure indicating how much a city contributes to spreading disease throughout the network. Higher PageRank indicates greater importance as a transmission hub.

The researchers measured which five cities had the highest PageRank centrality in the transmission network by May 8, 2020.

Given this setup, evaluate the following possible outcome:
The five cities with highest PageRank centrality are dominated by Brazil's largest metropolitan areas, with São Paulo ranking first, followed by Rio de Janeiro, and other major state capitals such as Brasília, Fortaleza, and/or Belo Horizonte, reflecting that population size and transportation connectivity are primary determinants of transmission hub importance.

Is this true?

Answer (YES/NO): NO